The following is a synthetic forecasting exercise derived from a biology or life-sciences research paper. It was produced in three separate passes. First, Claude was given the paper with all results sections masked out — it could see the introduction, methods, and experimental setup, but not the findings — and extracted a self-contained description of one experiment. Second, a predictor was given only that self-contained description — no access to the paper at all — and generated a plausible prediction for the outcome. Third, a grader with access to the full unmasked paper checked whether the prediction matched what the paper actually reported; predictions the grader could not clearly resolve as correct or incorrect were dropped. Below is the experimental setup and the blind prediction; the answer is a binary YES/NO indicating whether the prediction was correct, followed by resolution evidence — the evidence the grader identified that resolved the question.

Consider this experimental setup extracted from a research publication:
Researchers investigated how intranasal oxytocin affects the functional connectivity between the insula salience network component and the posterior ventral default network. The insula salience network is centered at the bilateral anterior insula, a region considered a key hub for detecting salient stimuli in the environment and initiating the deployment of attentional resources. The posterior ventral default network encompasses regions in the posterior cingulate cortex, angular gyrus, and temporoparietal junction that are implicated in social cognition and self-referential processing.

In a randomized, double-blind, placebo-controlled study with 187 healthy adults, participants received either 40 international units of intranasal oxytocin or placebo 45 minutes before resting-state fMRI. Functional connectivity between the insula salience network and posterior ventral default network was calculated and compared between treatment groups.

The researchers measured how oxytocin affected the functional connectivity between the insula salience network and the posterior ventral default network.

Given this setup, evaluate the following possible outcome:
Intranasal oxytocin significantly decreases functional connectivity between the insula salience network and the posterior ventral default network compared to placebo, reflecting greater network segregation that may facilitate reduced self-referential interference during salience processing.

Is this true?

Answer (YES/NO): YES